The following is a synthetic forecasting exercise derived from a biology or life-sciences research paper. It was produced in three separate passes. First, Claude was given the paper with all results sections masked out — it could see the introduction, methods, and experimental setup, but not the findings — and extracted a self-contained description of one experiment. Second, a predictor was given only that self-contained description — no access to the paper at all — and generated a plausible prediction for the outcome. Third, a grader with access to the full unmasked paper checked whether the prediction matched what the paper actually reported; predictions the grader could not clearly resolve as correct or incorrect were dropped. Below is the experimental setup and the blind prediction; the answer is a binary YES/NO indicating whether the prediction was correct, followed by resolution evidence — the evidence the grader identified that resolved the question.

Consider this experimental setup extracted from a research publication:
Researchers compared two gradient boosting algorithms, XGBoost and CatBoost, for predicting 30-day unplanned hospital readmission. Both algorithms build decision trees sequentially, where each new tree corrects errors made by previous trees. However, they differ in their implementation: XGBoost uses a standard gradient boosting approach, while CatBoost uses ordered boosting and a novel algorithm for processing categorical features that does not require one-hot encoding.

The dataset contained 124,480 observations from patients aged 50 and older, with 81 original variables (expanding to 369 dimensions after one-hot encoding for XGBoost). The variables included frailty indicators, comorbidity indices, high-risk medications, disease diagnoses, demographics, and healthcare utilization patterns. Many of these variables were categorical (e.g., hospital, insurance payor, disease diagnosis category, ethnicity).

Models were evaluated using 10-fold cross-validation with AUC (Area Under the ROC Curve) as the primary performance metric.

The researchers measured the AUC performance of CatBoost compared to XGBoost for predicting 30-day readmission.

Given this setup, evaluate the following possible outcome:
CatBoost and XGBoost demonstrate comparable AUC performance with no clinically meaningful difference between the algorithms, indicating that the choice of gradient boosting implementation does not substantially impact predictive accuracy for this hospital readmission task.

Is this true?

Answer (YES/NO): NO